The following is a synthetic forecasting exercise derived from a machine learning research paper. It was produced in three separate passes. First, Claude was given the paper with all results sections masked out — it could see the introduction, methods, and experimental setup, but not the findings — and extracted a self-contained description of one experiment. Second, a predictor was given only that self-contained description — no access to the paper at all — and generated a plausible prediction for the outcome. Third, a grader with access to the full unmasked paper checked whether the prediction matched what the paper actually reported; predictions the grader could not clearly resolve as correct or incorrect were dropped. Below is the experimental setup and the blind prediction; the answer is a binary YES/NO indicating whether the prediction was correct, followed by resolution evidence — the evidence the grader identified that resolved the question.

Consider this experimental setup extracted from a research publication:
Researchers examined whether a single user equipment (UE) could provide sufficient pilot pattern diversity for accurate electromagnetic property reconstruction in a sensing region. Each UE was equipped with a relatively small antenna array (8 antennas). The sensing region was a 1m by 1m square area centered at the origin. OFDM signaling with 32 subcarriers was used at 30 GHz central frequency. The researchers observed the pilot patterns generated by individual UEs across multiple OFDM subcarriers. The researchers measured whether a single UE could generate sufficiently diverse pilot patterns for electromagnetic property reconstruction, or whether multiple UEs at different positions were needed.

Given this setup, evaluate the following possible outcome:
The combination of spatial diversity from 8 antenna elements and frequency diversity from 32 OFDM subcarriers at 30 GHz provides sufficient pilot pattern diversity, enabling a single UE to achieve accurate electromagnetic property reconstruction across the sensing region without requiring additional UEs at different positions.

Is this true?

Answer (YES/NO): NO